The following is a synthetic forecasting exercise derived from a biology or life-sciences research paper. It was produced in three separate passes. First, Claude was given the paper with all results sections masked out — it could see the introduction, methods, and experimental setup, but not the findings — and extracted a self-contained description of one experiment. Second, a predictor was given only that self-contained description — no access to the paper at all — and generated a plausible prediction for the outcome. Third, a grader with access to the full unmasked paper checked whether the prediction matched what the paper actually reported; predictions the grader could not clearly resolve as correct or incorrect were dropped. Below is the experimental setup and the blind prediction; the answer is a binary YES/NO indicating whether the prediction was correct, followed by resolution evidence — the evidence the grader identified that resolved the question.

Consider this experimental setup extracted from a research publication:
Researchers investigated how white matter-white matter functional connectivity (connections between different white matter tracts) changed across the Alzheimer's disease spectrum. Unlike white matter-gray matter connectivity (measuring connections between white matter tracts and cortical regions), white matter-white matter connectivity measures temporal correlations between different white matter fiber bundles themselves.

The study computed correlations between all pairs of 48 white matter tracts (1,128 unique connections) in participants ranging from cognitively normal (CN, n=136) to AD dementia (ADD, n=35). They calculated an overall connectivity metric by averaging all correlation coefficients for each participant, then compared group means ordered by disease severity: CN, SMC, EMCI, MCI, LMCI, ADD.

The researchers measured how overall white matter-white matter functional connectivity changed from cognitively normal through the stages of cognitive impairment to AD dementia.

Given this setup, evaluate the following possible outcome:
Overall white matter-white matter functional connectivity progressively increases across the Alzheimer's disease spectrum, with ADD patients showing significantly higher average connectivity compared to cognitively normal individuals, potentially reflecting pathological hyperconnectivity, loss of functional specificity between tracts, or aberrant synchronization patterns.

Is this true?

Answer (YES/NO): NO